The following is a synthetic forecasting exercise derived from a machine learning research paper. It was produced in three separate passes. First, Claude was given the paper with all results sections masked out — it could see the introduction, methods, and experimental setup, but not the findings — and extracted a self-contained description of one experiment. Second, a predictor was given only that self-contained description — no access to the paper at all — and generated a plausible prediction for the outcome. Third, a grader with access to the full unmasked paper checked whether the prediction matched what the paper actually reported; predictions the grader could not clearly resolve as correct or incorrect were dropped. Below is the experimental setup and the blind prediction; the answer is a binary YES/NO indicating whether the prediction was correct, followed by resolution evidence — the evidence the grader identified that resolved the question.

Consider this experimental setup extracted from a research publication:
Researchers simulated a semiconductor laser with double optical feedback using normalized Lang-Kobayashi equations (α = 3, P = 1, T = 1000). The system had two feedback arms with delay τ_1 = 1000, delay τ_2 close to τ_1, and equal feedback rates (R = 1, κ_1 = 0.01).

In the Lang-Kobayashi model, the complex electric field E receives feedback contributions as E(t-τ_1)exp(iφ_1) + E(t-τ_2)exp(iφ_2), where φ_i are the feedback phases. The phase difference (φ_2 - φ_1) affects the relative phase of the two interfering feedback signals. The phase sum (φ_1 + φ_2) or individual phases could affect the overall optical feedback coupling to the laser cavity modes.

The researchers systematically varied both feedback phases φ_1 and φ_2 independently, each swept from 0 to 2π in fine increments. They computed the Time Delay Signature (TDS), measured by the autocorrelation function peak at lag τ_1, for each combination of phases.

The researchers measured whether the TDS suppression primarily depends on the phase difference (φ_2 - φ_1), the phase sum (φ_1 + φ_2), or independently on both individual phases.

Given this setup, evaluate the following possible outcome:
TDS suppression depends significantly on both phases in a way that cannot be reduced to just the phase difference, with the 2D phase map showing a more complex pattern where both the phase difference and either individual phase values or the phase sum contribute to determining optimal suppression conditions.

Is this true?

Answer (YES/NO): NO